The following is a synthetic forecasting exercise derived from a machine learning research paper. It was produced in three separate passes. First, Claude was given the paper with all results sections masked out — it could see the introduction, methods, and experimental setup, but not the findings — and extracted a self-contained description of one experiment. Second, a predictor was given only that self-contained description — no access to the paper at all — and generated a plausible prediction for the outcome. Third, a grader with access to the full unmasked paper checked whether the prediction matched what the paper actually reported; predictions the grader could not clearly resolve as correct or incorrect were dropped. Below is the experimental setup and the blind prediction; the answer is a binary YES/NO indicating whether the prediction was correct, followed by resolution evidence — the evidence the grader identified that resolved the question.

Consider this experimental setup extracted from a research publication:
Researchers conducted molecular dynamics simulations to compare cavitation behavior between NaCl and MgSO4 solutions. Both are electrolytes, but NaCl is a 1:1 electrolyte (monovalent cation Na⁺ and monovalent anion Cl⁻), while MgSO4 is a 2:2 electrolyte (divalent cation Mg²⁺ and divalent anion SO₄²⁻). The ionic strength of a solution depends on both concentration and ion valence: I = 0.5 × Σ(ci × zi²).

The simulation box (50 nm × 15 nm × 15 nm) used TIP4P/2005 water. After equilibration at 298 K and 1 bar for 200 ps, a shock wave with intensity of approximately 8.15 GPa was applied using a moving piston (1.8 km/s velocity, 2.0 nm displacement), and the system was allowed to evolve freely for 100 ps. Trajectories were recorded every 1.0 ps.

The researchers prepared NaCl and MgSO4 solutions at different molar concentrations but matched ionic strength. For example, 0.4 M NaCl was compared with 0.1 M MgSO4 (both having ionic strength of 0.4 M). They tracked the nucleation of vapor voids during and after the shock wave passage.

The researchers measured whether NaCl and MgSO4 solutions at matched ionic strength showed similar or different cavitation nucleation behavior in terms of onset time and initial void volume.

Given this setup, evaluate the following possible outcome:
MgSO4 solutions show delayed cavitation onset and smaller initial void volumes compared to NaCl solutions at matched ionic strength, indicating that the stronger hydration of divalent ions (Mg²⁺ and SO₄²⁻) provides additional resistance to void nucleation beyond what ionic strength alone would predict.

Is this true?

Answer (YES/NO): NO